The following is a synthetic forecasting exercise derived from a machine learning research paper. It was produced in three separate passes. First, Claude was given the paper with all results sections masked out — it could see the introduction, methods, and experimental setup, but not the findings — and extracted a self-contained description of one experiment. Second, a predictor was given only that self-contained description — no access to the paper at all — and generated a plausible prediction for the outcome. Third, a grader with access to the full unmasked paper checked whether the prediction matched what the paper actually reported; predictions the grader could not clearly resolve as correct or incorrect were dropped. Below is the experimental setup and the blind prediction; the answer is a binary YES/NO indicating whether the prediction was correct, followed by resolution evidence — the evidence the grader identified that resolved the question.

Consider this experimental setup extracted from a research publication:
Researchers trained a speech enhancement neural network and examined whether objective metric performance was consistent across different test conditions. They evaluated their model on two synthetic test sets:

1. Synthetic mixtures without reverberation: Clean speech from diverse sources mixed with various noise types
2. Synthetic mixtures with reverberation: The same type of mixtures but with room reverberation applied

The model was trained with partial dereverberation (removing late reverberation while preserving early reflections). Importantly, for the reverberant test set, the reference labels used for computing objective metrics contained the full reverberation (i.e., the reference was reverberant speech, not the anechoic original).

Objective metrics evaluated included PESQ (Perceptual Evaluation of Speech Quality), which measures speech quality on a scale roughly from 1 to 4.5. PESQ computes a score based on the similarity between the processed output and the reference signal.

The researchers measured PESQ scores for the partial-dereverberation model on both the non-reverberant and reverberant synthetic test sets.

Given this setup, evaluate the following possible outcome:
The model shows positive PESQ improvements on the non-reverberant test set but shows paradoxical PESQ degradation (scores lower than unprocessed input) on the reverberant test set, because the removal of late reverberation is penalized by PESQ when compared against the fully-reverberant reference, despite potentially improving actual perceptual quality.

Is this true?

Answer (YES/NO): YES